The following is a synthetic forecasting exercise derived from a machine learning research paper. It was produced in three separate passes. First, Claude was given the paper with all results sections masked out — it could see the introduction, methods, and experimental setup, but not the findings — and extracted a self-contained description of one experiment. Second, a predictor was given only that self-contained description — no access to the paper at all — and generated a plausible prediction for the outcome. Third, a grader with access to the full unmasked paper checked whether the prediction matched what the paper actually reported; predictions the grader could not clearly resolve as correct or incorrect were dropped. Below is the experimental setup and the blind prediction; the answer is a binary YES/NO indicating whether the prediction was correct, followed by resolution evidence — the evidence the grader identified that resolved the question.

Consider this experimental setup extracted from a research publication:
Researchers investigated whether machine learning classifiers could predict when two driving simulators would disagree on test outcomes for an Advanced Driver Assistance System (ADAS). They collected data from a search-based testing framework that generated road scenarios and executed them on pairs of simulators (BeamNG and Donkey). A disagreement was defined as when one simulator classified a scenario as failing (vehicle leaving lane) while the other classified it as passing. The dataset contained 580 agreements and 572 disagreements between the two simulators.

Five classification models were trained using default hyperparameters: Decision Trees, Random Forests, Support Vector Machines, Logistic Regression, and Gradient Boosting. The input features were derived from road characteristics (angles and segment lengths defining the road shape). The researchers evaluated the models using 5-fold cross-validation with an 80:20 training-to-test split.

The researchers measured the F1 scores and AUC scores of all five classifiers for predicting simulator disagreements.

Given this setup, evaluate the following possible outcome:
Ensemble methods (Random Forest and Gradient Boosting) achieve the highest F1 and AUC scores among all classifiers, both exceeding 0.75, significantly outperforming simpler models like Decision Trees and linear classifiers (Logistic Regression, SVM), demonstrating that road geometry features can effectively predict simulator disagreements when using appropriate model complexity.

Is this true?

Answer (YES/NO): NO